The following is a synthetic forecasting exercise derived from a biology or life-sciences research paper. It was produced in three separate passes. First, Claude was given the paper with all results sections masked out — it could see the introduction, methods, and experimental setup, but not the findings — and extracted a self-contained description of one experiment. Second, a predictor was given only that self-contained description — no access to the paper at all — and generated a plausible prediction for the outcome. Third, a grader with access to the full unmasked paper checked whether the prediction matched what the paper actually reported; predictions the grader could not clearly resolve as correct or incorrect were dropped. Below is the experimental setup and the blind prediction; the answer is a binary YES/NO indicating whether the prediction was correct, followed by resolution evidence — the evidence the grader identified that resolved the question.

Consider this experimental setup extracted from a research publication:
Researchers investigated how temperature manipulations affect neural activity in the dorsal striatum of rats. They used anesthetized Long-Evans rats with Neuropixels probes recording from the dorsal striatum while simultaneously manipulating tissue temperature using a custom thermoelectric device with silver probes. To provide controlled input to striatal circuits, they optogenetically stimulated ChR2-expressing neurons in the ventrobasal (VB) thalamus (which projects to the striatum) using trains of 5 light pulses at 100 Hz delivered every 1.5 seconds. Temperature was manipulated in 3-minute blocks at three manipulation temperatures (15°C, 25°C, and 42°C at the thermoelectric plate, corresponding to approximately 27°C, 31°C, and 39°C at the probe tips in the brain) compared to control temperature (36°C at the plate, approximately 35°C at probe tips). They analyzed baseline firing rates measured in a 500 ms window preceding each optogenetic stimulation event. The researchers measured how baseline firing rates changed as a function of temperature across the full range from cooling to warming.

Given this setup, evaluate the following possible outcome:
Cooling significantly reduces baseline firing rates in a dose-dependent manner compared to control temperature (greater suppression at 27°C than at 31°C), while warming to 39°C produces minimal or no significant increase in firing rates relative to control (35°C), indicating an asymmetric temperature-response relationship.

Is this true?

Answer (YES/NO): NO